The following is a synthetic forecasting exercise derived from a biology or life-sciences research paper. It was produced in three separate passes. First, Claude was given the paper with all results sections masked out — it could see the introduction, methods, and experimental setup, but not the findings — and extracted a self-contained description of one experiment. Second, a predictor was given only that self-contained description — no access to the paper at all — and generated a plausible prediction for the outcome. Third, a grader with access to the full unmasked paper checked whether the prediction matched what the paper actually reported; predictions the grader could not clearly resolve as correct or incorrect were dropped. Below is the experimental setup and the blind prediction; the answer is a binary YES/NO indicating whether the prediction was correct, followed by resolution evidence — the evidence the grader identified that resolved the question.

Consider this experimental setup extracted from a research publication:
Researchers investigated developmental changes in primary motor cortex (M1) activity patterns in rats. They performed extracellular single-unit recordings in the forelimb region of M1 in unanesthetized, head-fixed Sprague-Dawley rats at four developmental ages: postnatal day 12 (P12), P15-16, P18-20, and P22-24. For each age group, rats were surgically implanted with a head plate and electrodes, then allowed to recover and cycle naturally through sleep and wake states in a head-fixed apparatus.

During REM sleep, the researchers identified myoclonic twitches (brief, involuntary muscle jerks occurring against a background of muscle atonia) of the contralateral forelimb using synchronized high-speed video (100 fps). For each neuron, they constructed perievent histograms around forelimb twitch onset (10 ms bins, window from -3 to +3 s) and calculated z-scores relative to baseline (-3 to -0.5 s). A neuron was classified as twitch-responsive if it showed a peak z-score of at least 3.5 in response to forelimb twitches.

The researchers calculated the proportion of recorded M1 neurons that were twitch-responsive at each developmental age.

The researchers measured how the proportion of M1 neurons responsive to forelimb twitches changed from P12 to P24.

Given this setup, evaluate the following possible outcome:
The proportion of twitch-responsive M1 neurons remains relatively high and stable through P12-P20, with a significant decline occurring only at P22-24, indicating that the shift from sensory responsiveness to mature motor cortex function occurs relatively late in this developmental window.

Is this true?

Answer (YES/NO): NO